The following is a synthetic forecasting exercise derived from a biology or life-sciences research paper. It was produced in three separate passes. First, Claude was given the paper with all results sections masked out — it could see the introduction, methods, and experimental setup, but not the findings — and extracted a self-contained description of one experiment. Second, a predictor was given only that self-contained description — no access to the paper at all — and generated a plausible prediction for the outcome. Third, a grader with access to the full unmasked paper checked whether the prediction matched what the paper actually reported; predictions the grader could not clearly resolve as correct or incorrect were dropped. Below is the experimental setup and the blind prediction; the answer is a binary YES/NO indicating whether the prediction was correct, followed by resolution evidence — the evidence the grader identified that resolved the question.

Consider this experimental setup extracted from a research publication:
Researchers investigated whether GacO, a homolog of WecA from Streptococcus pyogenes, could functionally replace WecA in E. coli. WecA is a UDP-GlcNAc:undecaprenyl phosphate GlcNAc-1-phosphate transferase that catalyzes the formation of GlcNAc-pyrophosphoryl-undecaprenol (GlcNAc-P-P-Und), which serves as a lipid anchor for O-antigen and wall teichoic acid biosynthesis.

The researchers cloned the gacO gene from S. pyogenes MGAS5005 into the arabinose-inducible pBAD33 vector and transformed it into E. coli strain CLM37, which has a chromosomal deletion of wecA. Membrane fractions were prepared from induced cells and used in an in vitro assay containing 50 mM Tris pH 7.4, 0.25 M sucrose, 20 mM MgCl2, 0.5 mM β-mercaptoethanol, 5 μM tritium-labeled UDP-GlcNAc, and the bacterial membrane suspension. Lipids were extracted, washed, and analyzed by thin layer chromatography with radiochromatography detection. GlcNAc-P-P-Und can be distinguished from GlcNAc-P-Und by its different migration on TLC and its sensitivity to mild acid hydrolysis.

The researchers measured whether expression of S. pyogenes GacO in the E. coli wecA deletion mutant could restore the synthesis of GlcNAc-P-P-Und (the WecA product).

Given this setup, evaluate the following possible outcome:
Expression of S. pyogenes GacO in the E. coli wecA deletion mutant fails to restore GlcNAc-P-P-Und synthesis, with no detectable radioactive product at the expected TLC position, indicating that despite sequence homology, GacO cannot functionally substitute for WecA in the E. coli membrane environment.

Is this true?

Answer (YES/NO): NO